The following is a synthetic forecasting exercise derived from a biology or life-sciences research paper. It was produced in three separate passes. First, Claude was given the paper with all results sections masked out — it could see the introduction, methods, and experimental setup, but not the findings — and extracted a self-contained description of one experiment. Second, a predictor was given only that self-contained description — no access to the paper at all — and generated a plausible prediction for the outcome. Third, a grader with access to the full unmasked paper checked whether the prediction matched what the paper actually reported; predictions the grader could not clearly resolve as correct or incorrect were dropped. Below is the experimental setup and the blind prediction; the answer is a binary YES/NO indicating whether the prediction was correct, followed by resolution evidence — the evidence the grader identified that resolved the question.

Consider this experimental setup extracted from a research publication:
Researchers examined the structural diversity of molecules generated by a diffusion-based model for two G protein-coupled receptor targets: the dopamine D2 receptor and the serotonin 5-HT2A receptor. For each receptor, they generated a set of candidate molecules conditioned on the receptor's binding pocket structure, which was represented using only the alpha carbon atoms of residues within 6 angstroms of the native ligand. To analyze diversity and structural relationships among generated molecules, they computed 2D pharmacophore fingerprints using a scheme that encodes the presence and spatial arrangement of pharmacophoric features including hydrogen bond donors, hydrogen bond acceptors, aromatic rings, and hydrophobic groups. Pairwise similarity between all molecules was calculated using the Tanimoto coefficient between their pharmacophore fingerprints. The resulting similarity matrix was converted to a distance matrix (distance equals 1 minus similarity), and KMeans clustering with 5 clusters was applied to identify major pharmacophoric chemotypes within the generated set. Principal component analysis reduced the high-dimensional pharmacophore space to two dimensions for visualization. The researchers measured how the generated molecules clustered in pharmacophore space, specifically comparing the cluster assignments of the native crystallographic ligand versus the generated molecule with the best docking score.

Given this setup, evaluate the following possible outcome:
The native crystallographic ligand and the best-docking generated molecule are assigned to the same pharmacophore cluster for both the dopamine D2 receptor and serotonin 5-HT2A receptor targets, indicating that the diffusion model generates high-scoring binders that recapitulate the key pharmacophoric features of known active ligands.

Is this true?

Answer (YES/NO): NO